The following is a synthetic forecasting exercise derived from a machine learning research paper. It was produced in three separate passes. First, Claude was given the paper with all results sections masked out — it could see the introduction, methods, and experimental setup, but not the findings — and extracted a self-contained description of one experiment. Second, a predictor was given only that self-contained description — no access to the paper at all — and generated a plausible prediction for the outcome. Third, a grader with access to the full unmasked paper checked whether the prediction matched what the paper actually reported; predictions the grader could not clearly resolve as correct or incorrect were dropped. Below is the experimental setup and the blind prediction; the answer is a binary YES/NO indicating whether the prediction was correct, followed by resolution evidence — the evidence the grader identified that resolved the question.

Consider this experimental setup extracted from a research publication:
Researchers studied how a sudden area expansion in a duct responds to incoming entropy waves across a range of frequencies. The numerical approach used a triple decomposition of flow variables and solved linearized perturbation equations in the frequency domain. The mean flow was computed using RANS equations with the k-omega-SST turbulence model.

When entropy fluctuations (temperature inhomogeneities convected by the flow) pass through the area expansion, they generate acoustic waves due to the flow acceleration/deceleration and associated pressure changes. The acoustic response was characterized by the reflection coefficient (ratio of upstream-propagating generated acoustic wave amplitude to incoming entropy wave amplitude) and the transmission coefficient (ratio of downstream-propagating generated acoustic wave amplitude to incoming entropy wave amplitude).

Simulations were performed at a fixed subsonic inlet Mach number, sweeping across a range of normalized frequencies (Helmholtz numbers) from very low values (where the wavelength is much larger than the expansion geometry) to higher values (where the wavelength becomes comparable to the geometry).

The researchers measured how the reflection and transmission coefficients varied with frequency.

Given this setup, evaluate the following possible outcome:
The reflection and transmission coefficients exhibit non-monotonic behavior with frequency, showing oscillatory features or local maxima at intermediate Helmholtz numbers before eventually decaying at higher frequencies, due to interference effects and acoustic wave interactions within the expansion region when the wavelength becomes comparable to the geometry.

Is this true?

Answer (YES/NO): NO